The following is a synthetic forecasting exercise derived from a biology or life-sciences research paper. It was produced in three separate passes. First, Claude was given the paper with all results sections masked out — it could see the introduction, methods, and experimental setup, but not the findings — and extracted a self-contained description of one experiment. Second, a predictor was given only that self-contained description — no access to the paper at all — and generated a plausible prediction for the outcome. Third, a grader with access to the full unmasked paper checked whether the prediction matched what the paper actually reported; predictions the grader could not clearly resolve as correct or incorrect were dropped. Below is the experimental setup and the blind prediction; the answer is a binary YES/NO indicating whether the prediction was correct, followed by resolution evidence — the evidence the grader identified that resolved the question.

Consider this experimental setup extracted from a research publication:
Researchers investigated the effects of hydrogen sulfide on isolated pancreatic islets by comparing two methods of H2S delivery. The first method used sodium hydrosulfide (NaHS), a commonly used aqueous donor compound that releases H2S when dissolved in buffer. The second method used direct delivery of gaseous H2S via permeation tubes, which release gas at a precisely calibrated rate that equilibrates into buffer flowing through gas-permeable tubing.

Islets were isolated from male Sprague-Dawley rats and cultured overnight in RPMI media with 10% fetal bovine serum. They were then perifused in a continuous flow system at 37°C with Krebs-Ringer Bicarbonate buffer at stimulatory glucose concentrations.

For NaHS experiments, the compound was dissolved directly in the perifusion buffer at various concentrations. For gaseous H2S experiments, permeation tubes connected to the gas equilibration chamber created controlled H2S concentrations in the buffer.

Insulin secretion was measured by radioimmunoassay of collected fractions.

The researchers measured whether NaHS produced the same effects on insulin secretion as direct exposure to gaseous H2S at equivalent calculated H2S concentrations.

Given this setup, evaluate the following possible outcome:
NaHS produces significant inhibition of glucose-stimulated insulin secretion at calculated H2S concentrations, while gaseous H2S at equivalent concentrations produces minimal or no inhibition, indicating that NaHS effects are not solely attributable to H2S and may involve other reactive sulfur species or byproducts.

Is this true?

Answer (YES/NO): NO